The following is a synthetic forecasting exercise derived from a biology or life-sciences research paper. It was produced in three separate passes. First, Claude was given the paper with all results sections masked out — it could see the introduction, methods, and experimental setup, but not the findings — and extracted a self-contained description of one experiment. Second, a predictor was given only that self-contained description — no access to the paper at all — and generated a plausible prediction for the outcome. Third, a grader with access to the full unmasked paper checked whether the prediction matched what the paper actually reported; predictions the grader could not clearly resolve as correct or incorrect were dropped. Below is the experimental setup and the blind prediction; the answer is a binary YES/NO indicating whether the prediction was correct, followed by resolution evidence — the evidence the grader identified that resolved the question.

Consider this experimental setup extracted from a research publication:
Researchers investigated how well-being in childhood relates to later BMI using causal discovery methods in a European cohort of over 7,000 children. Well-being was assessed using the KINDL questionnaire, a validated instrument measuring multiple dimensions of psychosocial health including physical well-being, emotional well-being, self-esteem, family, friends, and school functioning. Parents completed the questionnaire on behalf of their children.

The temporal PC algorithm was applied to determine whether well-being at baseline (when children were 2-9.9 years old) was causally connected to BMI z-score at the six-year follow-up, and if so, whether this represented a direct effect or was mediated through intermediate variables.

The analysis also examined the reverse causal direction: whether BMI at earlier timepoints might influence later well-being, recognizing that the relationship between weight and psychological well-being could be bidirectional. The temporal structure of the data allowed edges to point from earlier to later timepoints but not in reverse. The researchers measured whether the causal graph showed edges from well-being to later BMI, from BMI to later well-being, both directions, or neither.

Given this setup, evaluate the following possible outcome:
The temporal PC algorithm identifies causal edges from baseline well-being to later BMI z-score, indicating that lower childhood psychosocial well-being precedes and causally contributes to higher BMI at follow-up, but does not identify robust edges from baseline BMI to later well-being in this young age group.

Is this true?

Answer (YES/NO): NO